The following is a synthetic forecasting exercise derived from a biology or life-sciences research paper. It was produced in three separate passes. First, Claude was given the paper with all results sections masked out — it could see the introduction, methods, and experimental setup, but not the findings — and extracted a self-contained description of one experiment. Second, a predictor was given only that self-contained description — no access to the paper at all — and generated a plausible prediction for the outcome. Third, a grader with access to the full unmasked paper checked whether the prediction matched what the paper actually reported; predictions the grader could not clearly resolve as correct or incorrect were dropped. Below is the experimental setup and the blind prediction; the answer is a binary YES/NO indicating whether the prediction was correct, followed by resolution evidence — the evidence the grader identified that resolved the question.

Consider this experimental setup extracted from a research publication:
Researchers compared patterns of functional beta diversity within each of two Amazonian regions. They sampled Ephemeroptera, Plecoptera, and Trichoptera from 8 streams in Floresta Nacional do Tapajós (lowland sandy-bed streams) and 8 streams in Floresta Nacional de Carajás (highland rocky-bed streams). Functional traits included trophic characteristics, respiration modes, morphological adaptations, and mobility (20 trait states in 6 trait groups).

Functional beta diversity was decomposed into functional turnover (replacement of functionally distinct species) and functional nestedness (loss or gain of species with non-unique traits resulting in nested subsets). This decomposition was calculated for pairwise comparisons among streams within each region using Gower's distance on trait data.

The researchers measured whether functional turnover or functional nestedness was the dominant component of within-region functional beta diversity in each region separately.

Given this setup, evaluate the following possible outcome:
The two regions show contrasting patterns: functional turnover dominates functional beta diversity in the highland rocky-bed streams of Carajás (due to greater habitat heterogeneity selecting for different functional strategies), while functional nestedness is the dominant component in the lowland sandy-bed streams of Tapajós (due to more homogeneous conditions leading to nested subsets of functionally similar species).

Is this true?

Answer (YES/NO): NO